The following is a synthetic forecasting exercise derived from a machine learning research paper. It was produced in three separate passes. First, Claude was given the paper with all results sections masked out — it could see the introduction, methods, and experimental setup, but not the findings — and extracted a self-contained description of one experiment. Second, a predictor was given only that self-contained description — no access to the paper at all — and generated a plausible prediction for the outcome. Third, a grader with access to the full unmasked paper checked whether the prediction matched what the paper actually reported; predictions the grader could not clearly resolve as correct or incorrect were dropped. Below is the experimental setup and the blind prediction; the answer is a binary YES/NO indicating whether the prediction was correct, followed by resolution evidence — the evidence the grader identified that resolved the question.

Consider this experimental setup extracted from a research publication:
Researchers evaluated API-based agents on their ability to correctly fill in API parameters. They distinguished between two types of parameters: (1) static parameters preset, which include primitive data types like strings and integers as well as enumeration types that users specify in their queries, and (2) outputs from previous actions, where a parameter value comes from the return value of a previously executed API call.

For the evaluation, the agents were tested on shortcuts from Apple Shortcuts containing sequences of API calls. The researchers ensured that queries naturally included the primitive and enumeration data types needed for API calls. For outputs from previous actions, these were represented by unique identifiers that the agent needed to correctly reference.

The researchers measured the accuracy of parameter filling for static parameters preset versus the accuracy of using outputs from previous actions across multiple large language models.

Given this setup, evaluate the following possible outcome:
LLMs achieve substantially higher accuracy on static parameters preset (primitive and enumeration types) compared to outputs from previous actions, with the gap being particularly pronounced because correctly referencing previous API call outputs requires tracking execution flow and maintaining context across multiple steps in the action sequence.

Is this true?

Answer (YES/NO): NO